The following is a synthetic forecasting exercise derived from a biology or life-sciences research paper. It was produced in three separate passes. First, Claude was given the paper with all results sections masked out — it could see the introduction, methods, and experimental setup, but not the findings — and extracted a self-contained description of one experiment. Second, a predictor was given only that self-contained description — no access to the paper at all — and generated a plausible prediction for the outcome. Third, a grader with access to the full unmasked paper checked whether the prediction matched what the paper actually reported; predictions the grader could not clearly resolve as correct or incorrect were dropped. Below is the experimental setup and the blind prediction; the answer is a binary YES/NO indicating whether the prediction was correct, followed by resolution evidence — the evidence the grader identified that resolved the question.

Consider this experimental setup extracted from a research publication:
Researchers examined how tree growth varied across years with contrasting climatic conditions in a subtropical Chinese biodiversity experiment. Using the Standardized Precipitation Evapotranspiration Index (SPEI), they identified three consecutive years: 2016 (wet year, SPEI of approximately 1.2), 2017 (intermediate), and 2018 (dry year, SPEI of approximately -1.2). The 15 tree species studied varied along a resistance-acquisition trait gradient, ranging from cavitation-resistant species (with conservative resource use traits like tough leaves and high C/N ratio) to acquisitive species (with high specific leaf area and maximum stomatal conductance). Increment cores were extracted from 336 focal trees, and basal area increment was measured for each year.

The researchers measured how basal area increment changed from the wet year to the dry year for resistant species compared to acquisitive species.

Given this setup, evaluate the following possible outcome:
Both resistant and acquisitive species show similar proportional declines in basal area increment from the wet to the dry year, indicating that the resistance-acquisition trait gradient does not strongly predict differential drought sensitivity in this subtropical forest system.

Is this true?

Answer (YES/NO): NO